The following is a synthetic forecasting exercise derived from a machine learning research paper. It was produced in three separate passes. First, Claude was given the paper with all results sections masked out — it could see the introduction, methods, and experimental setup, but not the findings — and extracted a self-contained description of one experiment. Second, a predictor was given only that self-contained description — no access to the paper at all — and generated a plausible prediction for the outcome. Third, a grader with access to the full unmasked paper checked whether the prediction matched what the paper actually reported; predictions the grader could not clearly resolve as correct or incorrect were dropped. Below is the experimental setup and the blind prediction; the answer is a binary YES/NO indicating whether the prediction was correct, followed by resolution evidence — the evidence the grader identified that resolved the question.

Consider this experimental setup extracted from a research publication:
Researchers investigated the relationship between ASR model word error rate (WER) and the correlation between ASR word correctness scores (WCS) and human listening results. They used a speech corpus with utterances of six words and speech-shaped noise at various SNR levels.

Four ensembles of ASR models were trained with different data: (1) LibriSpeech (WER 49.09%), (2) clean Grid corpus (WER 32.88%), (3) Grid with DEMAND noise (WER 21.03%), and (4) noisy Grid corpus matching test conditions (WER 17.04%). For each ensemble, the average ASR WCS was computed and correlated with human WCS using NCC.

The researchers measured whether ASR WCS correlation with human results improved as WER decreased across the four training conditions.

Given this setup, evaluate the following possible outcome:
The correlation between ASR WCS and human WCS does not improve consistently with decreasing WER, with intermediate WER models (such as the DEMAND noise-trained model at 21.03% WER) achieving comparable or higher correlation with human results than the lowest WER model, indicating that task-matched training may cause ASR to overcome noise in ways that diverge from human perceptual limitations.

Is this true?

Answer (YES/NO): YES